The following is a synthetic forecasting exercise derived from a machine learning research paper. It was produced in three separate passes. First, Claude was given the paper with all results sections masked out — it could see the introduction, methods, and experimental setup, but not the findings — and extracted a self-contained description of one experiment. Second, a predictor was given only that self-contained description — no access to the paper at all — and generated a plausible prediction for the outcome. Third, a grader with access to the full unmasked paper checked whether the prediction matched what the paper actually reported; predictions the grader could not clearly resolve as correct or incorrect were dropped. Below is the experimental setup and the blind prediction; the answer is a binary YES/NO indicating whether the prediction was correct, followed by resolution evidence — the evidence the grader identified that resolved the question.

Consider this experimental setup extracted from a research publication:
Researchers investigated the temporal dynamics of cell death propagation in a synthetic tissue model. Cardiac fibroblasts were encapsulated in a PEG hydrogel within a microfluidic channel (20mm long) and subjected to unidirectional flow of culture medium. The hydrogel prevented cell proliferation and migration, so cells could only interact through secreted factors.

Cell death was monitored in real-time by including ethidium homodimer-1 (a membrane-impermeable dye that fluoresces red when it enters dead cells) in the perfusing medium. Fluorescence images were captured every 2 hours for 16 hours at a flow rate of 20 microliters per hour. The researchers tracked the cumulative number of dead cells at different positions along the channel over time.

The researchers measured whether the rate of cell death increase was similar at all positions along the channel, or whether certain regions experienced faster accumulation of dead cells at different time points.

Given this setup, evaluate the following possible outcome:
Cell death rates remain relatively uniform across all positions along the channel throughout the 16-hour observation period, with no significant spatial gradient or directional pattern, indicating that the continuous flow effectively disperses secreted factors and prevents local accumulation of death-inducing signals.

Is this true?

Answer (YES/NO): NO